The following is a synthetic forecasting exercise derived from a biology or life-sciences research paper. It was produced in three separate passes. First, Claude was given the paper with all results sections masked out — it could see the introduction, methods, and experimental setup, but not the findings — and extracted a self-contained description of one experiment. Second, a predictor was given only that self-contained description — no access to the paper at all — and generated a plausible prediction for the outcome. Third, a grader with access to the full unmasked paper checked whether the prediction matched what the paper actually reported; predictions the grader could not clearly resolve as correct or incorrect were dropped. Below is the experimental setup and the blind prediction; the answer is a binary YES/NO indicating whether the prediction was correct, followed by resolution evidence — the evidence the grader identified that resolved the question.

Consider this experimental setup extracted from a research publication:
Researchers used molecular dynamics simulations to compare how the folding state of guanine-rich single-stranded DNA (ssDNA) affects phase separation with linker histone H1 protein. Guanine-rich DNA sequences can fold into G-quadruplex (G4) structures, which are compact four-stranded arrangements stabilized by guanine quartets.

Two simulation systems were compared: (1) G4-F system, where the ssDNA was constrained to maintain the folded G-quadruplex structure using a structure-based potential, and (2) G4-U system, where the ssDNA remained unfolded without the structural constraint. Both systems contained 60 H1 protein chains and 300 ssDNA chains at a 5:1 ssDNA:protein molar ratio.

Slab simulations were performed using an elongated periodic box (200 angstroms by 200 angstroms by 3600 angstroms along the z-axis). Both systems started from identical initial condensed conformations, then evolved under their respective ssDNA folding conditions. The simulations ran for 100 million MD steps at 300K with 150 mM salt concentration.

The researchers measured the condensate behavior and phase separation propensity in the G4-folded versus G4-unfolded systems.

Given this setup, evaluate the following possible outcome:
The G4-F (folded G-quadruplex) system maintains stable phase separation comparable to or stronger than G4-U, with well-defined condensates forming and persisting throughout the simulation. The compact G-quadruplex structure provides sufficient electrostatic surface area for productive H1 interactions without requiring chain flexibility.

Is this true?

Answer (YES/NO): YES